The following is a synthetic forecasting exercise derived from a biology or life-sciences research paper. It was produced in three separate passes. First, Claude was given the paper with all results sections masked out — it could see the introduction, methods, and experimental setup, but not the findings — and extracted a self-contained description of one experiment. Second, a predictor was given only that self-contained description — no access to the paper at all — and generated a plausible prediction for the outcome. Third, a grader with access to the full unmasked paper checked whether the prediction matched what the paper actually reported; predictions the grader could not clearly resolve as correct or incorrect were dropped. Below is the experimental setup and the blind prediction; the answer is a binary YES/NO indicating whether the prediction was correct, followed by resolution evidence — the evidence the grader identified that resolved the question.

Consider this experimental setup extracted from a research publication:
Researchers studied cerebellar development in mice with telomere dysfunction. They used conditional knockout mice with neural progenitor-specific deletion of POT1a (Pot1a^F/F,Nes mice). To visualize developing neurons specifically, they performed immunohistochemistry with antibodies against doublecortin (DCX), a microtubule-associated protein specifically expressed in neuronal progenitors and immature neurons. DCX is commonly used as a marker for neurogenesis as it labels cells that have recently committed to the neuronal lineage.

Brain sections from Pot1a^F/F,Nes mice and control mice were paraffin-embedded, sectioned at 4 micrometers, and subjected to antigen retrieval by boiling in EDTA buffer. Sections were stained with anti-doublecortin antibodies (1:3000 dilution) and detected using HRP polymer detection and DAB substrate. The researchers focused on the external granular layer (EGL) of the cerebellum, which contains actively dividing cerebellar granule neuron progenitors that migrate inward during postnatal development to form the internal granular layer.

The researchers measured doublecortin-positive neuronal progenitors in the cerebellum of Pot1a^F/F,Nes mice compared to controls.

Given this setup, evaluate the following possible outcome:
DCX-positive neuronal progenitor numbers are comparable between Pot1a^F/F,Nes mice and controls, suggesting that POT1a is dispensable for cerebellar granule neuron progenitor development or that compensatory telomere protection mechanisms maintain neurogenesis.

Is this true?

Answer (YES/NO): NO